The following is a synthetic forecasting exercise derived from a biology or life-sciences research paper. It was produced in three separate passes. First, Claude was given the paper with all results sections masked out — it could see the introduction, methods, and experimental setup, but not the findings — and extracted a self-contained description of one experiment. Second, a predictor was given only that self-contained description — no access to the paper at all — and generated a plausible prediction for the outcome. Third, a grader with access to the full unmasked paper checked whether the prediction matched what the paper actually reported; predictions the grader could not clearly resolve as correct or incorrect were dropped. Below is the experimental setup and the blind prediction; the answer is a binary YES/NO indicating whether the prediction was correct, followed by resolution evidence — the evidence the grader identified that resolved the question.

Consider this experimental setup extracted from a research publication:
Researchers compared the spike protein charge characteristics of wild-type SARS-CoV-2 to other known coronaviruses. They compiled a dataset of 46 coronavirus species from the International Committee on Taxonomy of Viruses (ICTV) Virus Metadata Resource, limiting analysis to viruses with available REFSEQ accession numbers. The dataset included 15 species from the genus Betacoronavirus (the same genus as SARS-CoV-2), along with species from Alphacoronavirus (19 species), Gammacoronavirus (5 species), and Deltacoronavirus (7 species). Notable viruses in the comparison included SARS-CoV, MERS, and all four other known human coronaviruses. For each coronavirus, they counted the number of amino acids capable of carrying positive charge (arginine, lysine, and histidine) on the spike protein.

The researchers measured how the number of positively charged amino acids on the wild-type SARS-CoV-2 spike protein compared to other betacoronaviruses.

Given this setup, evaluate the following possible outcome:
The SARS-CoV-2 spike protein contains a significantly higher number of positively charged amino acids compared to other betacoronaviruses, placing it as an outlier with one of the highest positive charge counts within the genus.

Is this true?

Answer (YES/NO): YES